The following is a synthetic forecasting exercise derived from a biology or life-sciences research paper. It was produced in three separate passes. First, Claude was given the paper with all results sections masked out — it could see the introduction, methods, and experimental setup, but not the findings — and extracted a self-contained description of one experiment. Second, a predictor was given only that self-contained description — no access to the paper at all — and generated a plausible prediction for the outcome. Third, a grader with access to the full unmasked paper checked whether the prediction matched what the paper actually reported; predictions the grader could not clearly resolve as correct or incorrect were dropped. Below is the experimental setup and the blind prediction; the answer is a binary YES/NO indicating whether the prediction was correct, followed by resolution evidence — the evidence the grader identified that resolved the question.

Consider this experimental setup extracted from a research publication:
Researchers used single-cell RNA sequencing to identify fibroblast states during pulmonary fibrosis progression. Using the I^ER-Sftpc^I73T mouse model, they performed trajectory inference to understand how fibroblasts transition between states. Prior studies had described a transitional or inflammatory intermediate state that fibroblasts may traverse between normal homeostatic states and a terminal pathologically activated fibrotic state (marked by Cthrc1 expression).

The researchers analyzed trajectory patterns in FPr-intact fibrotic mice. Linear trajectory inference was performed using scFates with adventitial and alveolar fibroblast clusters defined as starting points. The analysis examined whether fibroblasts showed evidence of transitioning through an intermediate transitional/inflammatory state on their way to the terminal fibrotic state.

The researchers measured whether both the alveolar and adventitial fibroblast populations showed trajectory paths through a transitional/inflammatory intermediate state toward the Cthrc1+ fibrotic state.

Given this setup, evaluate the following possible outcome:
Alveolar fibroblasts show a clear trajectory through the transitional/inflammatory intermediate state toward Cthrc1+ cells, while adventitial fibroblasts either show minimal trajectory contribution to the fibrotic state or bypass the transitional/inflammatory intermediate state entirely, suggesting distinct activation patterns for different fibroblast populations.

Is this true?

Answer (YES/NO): NO